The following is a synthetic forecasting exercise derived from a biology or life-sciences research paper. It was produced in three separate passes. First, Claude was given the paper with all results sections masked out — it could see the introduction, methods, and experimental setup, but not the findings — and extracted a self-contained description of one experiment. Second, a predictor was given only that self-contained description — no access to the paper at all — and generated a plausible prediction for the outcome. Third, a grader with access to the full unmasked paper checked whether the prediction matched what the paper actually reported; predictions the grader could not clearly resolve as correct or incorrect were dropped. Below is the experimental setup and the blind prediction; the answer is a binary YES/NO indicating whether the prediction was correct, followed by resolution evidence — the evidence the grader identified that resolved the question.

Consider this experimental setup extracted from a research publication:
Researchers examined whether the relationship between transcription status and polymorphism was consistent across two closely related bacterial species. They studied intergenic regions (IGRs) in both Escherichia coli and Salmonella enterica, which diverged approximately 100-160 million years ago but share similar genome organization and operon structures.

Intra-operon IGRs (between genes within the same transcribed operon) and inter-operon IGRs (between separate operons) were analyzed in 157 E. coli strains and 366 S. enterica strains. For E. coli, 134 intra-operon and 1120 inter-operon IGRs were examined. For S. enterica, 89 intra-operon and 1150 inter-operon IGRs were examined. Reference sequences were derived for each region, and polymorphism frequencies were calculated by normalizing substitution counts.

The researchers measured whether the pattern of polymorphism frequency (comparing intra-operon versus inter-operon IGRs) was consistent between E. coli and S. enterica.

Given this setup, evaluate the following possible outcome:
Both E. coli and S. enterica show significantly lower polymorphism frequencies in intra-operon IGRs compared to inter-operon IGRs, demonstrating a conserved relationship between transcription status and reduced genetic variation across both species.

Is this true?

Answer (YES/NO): YES